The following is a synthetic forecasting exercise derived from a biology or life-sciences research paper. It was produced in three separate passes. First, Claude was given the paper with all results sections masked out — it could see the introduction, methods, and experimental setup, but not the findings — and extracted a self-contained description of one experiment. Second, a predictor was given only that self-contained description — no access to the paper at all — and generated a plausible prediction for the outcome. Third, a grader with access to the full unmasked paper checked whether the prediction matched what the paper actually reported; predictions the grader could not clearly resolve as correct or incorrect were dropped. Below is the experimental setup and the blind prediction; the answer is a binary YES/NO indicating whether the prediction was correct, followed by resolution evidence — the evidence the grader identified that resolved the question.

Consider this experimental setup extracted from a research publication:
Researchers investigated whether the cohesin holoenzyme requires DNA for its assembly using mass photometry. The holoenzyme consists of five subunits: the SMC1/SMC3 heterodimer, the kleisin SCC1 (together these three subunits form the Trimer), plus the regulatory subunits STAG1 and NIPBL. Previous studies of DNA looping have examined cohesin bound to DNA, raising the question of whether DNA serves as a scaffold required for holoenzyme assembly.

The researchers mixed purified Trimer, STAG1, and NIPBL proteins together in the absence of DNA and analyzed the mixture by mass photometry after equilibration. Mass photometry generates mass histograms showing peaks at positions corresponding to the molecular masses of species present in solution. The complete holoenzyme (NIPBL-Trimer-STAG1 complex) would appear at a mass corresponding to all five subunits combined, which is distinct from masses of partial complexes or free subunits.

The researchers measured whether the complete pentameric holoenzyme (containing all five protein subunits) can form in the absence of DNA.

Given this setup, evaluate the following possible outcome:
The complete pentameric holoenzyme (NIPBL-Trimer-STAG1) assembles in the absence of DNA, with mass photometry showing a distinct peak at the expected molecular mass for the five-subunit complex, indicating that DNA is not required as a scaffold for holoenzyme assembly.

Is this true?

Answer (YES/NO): YES